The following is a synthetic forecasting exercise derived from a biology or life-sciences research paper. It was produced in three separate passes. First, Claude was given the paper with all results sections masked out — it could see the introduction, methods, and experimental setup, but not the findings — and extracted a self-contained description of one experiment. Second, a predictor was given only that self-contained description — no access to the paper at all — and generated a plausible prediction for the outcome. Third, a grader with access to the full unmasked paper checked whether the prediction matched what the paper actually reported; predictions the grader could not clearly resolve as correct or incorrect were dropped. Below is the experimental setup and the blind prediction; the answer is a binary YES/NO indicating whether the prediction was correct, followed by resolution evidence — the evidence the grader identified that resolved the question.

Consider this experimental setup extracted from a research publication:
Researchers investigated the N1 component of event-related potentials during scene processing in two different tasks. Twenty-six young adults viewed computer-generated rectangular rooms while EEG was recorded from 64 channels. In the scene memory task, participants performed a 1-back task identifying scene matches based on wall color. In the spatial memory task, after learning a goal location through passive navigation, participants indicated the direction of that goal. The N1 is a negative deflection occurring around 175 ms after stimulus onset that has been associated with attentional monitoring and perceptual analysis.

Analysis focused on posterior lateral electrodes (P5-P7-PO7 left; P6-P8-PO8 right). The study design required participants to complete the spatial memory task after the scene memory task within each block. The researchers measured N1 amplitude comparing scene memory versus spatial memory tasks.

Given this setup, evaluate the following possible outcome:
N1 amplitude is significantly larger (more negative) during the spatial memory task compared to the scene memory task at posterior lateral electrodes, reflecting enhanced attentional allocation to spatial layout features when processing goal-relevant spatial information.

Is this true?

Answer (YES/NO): NO